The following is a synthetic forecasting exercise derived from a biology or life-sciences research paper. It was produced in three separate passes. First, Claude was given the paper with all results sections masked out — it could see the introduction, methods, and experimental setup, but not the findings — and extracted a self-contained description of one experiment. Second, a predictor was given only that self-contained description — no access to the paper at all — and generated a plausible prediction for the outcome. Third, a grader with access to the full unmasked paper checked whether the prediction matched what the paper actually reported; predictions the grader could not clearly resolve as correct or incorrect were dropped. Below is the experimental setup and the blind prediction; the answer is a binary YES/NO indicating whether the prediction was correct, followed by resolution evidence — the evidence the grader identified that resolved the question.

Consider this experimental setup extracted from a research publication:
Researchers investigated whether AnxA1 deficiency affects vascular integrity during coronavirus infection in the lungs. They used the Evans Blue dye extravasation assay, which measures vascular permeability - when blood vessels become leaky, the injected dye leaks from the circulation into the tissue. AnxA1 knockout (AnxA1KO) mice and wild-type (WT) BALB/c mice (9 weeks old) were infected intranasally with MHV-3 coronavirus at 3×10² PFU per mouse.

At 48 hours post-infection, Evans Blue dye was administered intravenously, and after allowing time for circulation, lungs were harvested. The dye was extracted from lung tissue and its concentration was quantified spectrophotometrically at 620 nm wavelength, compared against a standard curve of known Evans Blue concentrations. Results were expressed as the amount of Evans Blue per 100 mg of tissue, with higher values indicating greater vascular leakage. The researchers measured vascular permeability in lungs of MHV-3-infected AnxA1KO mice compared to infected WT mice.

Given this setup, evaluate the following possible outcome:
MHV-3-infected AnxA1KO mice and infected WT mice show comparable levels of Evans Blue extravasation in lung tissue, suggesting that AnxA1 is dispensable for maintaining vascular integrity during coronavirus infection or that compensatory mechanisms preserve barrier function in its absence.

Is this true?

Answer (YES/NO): NO